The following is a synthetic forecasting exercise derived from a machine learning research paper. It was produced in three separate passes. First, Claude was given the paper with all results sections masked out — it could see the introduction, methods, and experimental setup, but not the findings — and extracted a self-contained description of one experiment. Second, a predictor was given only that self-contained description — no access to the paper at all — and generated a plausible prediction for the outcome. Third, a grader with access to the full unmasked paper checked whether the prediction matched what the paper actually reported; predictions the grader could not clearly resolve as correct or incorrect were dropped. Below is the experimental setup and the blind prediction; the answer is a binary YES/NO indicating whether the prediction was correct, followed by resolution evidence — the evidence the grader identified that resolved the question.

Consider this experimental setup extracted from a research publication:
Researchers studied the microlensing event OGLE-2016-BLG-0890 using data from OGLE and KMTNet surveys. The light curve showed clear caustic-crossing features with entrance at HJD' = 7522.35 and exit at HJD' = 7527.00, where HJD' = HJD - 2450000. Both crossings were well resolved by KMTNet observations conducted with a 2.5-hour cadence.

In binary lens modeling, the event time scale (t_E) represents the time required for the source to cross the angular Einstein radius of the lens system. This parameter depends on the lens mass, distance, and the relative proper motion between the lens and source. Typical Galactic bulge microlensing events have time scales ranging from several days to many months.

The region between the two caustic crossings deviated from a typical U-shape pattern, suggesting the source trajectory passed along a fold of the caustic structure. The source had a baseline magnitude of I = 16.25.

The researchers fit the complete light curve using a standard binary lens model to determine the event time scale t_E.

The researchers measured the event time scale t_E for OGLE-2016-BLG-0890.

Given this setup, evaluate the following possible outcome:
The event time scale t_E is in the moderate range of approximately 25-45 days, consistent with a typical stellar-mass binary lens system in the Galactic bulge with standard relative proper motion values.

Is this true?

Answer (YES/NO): NO